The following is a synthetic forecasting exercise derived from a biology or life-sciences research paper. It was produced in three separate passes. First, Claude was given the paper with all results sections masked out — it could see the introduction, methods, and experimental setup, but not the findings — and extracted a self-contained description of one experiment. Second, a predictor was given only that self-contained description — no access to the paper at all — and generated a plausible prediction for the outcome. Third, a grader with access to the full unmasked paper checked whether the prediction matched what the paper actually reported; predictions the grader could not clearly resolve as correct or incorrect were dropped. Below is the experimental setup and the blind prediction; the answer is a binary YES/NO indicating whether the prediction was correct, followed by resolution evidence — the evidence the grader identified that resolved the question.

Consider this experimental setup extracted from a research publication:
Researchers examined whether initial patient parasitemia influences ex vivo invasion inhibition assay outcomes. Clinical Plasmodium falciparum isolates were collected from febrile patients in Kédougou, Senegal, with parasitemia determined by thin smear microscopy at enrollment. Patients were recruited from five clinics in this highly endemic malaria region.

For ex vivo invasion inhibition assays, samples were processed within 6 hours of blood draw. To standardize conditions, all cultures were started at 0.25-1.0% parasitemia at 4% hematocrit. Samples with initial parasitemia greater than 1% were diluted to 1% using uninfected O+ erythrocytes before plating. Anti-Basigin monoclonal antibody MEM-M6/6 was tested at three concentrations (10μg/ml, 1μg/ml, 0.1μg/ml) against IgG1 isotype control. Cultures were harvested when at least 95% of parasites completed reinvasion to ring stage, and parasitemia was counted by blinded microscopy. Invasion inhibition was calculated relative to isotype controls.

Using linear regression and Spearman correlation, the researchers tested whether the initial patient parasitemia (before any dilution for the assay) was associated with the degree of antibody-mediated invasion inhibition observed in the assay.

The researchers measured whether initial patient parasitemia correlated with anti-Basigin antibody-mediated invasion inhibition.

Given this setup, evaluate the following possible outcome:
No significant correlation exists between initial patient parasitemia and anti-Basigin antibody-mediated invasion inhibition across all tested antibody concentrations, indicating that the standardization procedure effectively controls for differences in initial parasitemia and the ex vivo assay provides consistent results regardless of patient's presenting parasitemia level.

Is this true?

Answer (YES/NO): YES